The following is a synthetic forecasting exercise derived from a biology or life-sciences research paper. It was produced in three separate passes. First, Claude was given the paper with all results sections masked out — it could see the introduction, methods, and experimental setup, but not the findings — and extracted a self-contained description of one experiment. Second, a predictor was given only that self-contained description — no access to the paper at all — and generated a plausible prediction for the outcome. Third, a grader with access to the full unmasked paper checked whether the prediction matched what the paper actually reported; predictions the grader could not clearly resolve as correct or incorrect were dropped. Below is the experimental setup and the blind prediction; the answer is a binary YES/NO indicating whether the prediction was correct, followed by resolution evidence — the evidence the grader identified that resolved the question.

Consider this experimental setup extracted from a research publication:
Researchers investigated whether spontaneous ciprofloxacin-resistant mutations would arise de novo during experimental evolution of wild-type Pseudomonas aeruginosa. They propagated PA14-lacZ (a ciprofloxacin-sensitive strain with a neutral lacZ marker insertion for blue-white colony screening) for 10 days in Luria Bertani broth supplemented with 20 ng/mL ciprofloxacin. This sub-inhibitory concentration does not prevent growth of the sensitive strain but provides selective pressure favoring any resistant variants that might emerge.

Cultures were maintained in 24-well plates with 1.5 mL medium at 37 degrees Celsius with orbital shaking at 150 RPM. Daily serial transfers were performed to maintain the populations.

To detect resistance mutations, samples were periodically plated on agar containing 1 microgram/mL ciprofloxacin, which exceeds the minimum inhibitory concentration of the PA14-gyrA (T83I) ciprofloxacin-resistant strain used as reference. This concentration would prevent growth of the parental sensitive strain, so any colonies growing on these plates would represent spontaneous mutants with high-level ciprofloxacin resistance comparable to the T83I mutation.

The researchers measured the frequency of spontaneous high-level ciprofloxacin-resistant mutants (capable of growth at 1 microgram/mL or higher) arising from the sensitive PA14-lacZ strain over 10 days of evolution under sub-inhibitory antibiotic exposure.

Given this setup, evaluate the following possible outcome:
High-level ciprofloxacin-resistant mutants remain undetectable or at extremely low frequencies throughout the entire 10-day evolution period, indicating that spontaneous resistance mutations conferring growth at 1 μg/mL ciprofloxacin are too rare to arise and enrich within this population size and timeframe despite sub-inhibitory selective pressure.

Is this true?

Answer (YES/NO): YES